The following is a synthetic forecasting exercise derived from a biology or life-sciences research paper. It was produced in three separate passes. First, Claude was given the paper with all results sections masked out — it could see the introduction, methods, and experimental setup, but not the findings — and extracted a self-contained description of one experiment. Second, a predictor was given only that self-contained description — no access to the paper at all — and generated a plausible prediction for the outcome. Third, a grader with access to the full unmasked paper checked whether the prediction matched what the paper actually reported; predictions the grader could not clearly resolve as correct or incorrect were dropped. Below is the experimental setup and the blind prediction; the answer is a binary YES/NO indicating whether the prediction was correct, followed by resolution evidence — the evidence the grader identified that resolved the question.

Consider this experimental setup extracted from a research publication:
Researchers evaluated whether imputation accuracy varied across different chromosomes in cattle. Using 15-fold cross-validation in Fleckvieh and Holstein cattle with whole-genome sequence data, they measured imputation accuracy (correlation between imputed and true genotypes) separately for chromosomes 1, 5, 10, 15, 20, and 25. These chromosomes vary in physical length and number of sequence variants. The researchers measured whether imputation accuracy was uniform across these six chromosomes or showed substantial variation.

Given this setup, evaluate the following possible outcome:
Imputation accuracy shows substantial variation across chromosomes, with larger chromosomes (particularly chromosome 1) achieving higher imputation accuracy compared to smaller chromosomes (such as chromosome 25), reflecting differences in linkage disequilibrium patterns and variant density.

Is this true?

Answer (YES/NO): NO